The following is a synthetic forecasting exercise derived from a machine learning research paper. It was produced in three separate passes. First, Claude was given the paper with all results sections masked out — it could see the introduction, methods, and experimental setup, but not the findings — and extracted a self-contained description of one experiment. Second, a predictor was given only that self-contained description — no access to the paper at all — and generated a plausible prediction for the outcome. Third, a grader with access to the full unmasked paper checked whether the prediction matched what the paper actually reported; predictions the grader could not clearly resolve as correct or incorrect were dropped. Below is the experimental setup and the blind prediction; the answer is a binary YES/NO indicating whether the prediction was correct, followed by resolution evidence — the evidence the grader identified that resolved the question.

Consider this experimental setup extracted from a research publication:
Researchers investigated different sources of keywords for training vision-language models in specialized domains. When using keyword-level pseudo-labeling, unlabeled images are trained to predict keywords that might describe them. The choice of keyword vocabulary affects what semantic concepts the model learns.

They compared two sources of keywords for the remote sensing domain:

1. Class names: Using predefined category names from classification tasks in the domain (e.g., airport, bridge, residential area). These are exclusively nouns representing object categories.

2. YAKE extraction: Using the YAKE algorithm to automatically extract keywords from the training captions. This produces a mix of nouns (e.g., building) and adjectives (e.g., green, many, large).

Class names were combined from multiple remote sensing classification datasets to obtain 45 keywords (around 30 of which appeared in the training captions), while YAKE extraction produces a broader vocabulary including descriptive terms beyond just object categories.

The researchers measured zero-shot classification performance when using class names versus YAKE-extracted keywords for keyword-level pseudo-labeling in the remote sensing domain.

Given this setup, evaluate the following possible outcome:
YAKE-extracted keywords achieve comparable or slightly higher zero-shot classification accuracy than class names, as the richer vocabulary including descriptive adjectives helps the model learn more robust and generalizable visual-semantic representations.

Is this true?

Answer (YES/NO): YES